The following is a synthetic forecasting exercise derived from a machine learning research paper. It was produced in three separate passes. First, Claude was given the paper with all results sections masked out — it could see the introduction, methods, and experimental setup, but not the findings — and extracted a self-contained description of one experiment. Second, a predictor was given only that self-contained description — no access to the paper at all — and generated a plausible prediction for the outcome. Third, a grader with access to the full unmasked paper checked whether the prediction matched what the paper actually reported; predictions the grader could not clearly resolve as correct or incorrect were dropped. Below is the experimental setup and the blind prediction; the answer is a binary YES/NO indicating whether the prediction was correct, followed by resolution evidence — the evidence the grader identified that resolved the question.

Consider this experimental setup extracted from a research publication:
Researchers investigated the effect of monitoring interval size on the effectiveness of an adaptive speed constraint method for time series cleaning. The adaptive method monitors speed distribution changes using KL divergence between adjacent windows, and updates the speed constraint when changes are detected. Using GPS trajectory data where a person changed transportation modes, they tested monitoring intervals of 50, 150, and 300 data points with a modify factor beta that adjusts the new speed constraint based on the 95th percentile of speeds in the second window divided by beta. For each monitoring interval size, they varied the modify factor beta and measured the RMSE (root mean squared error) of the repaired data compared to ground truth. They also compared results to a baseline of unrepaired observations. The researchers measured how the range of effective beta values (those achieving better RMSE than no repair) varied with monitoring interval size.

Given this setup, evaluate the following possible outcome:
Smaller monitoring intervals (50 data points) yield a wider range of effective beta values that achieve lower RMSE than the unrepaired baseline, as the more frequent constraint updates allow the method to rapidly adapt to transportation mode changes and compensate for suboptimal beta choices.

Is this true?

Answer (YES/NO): NO